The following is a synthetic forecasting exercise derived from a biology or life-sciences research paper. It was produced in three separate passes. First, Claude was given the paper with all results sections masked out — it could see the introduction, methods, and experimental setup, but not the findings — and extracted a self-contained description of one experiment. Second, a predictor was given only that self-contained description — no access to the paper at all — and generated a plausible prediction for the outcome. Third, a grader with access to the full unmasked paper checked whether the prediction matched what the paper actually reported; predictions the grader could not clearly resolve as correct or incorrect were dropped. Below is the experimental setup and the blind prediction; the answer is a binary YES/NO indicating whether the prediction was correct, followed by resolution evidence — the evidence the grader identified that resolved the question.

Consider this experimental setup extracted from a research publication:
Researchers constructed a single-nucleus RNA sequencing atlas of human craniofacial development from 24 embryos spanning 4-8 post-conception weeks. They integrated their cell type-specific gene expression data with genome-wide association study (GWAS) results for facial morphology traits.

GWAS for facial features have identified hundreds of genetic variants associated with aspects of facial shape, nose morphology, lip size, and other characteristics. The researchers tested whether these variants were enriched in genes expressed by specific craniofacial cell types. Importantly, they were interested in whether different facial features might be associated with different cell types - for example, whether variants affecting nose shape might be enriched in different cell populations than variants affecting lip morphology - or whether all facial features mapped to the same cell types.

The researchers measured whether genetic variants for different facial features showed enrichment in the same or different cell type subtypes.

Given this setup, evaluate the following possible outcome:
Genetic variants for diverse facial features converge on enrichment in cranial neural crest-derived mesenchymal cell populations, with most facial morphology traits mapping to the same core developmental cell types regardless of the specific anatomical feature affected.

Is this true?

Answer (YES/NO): NO